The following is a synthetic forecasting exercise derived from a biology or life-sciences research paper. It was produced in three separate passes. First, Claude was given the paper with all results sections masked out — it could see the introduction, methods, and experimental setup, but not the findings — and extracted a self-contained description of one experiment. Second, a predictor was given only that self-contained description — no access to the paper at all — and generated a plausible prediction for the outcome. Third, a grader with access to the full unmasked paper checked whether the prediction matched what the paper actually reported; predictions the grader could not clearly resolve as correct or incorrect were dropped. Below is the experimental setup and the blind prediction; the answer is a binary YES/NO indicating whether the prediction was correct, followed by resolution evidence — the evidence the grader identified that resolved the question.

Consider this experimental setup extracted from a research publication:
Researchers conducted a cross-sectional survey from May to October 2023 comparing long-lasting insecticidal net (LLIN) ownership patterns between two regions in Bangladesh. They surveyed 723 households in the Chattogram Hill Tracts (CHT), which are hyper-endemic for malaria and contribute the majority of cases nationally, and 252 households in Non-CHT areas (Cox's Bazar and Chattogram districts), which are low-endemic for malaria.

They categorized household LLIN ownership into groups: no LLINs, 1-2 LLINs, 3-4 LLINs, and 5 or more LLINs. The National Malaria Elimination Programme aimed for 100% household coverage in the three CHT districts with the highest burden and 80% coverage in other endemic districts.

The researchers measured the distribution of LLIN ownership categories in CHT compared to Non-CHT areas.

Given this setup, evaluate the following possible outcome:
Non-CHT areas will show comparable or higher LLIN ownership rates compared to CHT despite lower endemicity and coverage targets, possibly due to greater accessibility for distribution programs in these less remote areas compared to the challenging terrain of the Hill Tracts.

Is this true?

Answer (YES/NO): NO